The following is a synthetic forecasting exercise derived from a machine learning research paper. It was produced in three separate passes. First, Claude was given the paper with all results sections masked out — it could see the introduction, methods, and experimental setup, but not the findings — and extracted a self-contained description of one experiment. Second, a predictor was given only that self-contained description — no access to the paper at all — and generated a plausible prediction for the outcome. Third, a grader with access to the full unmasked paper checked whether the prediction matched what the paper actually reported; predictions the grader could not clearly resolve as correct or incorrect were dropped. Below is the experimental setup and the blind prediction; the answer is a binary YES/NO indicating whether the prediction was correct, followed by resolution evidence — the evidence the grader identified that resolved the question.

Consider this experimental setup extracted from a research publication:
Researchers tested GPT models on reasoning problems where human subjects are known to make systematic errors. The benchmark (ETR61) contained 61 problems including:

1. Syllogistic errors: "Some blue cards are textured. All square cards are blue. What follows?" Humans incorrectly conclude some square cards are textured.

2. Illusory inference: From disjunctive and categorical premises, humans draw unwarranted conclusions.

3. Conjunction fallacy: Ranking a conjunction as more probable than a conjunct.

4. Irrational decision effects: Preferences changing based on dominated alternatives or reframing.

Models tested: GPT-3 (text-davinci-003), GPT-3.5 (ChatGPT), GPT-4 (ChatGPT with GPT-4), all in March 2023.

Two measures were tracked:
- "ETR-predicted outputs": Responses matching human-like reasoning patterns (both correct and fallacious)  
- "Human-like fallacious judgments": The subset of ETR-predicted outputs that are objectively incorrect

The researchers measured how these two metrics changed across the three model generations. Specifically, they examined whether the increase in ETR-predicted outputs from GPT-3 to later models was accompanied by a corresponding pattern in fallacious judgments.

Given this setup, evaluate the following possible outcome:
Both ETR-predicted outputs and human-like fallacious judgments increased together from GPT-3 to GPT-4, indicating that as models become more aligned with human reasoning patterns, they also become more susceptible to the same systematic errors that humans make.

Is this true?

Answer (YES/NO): YES